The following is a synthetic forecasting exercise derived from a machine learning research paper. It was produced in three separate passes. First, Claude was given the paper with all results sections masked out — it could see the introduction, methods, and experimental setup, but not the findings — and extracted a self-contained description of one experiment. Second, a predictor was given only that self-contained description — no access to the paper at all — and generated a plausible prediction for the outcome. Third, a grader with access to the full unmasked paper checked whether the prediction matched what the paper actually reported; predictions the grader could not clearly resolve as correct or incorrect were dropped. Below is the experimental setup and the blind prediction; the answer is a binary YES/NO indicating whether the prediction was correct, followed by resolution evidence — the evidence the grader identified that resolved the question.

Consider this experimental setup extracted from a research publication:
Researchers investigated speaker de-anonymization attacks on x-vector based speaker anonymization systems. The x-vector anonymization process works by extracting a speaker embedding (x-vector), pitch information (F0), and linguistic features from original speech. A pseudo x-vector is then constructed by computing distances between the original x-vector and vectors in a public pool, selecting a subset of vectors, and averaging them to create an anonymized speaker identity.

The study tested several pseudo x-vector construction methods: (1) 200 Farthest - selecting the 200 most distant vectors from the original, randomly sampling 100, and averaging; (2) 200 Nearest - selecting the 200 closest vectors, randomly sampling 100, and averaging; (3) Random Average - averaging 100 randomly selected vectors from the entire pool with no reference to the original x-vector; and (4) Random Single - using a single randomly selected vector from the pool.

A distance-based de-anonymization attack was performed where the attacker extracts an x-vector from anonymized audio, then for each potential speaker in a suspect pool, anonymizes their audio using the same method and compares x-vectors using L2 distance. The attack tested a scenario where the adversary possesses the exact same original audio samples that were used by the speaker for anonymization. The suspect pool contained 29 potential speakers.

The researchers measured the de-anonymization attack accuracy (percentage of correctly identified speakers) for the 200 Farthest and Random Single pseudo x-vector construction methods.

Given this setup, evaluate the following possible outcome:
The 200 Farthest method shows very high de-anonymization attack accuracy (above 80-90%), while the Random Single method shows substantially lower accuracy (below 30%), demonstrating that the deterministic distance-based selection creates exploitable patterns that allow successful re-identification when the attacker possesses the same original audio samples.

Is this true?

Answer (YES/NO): YES